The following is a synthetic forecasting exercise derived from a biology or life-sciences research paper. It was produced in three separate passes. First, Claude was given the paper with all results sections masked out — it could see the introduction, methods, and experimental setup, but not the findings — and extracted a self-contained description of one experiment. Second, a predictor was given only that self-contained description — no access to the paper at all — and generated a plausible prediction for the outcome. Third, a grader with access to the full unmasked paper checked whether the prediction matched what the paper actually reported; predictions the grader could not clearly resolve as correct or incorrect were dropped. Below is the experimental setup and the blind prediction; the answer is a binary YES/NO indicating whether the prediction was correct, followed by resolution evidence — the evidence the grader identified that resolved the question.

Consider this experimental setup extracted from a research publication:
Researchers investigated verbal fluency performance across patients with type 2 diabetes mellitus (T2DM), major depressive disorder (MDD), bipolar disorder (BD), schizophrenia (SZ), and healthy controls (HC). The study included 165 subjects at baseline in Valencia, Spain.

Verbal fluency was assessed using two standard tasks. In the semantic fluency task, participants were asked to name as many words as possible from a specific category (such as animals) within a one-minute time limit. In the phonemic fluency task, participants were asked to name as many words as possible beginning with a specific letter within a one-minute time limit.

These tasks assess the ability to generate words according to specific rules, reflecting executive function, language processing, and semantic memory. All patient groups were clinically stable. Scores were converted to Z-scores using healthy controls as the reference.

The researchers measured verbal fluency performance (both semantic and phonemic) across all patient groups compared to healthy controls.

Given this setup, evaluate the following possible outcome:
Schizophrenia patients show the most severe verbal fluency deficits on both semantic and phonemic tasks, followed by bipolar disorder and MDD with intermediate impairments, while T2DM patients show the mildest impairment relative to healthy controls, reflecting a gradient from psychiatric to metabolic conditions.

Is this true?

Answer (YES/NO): NO